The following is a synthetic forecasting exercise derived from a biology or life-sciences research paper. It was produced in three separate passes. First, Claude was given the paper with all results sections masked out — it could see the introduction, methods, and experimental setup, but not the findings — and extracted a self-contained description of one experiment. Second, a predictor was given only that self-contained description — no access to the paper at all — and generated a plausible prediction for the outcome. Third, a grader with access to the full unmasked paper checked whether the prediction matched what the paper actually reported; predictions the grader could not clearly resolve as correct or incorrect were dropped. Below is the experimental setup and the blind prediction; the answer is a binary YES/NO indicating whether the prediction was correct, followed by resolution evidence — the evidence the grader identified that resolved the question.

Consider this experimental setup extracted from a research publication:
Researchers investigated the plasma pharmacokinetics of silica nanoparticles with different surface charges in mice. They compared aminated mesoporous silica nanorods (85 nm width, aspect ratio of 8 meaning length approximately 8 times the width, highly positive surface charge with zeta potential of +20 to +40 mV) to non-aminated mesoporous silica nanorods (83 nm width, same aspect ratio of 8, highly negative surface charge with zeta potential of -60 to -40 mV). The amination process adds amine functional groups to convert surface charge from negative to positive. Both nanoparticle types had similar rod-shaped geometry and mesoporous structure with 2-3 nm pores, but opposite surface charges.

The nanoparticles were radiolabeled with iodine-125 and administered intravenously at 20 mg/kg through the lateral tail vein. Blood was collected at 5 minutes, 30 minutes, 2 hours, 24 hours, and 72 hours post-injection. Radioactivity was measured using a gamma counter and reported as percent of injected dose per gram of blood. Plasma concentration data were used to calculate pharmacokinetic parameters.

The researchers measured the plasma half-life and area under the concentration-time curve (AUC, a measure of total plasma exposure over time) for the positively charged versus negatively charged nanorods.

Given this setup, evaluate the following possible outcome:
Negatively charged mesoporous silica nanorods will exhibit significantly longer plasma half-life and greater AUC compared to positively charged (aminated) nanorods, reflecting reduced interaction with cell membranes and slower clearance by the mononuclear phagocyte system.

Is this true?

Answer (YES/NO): NO